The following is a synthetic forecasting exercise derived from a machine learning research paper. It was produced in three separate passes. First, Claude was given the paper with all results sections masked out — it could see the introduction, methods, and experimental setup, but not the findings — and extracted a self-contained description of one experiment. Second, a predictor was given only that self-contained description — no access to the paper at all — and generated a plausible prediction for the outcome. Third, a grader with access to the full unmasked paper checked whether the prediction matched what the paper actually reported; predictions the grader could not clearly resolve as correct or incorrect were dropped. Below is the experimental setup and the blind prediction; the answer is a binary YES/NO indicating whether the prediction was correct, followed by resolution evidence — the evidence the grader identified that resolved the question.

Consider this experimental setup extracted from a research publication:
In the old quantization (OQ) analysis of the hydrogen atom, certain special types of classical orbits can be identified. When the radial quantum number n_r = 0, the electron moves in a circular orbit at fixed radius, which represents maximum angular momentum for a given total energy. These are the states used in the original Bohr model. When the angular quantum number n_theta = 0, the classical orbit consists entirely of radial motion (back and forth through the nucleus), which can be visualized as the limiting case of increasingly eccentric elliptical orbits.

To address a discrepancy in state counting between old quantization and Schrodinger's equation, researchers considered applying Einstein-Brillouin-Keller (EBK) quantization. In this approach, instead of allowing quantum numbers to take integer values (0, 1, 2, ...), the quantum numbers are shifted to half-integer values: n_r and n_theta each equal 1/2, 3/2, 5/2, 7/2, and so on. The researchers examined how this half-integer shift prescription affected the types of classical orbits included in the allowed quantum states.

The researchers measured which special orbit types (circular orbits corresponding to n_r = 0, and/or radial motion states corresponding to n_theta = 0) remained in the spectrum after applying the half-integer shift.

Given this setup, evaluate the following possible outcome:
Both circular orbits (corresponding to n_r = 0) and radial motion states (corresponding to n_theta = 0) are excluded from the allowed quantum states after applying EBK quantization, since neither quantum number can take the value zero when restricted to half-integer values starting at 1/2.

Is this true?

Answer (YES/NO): YES